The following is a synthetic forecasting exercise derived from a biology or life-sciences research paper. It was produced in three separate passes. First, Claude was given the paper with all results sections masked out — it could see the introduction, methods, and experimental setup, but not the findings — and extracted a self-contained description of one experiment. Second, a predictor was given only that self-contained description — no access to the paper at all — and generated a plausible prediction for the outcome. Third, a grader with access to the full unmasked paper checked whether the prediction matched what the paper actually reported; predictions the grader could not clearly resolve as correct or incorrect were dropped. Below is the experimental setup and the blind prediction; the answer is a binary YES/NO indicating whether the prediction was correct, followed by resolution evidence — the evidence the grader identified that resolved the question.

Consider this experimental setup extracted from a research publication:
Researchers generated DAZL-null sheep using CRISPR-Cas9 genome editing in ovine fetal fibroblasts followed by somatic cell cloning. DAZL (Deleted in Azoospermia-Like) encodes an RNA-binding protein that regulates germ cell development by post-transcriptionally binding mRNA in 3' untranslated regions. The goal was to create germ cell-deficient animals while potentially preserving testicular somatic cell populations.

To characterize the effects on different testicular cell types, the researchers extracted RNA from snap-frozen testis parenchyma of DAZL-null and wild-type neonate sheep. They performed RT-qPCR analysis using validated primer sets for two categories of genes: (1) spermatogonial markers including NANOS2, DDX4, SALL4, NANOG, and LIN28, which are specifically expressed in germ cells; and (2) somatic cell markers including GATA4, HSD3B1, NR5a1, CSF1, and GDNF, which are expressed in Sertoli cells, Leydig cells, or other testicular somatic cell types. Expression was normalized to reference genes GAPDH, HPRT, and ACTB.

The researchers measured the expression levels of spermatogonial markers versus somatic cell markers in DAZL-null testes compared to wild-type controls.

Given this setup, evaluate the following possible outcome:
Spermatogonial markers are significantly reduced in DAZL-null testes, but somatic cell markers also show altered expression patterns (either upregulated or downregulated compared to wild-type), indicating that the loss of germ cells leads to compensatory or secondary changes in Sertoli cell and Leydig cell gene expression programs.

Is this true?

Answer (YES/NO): NO